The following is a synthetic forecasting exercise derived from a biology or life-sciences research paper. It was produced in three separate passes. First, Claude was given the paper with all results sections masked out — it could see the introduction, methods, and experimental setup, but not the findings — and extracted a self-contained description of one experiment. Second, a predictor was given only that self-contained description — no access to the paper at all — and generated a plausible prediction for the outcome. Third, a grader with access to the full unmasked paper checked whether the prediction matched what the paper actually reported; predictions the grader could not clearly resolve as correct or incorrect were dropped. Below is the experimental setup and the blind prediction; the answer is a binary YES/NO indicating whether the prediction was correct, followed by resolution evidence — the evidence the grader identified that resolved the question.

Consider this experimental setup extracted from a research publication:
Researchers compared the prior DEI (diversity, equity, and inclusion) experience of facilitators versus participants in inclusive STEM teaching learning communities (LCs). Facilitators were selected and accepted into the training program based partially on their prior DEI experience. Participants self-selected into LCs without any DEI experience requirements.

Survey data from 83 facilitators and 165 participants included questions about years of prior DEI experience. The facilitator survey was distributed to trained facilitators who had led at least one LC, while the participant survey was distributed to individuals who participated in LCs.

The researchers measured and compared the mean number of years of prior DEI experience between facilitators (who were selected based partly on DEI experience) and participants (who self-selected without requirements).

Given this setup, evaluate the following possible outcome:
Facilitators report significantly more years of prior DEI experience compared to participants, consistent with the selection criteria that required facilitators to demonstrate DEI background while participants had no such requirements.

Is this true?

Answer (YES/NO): NO